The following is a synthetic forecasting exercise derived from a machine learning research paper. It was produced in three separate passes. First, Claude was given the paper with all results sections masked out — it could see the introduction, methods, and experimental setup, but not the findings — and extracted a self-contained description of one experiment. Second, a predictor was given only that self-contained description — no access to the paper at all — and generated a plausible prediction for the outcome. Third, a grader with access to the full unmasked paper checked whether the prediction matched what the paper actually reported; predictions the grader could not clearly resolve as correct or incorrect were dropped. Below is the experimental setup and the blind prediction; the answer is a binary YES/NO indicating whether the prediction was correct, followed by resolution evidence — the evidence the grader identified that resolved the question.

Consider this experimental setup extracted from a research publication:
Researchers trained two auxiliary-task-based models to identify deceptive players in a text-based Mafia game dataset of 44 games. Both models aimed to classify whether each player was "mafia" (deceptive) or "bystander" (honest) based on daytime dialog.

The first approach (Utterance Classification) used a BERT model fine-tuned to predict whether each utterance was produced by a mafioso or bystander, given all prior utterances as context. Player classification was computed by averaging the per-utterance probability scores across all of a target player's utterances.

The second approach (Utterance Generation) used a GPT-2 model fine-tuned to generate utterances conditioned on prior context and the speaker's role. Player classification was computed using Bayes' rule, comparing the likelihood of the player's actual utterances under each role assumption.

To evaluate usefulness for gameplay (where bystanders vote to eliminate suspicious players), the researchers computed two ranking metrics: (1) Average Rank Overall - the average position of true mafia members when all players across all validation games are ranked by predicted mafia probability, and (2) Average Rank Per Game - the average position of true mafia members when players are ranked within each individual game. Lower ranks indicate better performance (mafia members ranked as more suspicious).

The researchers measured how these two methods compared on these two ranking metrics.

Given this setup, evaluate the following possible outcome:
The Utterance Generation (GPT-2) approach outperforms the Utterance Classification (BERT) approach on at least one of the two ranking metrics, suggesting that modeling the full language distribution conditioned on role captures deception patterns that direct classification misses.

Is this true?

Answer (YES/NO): YES